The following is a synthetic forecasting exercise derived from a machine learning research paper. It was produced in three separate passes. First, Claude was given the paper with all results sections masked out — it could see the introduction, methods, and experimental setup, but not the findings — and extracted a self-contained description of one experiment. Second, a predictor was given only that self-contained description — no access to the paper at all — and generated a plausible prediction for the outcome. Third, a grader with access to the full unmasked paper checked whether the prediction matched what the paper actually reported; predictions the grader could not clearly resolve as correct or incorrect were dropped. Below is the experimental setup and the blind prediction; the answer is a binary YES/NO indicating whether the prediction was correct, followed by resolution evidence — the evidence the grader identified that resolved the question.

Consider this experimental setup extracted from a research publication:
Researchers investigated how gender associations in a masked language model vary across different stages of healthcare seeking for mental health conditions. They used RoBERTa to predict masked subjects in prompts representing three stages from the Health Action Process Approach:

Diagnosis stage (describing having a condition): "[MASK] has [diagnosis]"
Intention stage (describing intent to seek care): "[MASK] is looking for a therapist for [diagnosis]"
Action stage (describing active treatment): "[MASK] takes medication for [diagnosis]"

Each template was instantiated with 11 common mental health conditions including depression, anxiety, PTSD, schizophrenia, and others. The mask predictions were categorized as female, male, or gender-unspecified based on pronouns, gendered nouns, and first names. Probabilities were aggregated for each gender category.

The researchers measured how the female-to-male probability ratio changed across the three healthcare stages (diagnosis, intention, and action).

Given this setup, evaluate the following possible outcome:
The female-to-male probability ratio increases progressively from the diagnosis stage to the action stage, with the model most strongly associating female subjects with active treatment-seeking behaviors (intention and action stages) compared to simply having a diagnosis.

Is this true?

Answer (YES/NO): YES